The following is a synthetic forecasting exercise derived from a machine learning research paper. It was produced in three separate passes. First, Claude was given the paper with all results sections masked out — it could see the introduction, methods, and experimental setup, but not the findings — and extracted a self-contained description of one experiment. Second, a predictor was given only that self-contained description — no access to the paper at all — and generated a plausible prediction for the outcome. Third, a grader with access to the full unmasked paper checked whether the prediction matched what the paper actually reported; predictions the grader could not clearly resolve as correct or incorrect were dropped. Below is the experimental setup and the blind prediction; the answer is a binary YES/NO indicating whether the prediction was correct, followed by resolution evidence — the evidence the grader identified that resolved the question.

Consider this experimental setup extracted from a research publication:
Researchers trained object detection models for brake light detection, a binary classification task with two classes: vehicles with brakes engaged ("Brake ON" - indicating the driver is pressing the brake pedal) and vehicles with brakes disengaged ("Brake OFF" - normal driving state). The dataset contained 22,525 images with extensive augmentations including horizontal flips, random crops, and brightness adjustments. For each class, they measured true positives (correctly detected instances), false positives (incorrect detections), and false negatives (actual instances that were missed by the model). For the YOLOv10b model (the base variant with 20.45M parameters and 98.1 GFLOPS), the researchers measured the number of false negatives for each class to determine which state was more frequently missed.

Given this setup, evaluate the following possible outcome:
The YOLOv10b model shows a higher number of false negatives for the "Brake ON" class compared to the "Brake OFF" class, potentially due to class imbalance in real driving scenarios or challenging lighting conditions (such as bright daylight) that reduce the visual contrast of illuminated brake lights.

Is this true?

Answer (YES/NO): NO